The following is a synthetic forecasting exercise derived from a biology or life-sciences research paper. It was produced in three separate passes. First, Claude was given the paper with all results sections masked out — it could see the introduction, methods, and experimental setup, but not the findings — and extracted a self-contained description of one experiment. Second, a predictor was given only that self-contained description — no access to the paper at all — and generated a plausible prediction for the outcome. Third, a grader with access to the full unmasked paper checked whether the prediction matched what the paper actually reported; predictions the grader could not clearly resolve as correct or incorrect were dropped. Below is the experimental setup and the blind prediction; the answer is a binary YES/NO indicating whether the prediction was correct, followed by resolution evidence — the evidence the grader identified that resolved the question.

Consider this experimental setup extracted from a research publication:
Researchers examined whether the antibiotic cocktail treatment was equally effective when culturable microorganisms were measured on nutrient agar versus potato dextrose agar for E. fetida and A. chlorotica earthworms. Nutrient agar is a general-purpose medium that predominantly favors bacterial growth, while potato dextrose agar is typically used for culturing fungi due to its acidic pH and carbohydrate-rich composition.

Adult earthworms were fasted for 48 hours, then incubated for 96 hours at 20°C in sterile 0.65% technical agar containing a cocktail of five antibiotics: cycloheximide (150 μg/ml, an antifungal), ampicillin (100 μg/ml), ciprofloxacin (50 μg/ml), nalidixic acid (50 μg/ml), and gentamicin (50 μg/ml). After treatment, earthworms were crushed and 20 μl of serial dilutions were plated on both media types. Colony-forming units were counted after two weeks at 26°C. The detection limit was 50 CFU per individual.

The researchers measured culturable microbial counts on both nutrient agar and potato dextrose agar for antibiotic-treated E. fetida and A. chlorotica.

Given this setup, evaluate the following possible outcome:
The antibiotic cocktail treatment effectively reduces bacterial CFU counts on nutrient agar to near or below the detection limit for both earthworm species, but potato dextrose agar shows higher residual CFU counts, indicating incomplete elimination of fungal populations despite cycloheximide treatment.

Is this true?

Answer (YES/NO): NO